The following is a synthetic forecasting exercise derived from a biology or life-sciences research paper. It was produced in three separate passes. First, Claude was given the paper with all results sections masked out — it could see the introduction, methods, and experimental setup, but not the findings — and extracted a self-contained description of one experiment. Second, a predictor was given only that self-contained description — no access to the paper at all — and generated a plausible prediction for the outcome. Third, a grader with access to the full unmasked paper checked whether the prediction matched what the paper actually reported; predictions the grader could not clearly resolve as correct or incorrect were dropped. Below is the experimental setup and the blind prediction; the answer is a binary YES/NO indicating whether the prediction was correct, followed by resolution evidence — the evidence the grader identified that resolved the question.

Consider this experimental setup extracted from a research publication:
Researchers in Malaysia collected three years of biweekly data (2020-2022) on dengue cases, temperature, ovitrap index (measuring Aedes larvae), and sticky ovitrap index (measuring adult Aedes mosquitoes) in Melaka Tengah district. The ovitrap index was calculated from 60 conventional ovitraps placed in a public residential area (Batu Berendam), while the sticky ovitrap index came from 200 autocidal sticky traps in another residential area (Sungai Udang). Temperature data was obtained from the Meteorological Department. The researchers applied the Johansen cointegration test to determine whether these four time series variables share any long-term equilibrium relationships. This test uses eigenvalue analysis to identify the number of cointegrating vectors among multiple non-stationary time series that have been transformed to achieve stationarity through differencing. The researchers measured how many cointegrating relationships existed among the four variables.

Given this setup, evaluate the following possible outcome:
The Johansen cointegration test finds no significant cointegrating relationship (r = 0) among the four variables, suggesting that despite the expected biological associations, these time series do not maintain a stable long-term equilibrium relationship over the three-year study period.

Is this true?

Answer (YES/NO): NO